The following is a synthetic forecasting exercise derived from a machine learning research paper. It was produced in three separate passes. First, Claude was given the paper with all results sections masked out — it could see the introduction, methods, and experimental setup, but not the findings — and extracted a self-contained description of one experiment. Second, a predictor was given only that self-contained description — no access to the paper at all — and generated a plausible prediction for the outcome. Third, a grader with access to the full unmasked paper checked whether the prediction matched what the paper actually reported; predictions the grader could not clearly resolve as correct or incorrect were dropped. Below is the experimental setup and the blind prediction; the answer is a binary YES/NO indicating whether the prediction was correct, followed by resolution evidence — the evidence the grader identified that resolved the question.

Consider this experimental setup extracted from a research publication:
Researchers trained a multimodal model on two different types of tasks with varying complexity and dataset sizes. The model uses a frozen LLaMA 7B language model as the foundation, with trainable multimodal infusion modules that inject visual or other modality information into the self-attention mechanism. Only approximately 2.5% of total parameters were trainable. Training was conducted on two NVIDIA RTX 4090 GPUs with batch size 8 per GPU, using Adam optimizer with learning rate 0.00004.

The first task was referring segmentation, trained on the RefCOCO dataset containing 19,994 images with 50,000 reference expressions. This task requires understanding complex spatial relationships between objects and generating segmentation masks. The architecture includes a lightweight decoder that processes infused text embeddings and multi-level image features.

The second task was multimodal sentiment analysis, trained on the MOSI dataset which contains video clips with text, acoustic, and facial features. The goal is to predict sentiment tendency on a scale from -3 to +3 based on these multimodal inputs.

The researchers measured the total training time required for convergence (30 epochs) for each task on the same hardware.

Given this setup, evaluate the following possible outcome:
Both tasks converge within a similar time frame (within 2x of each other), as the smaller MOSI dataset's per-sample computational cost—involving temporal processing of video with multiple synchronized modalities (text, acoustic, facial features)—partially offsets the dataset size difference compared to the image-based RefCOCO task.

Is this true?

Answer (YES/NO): NO